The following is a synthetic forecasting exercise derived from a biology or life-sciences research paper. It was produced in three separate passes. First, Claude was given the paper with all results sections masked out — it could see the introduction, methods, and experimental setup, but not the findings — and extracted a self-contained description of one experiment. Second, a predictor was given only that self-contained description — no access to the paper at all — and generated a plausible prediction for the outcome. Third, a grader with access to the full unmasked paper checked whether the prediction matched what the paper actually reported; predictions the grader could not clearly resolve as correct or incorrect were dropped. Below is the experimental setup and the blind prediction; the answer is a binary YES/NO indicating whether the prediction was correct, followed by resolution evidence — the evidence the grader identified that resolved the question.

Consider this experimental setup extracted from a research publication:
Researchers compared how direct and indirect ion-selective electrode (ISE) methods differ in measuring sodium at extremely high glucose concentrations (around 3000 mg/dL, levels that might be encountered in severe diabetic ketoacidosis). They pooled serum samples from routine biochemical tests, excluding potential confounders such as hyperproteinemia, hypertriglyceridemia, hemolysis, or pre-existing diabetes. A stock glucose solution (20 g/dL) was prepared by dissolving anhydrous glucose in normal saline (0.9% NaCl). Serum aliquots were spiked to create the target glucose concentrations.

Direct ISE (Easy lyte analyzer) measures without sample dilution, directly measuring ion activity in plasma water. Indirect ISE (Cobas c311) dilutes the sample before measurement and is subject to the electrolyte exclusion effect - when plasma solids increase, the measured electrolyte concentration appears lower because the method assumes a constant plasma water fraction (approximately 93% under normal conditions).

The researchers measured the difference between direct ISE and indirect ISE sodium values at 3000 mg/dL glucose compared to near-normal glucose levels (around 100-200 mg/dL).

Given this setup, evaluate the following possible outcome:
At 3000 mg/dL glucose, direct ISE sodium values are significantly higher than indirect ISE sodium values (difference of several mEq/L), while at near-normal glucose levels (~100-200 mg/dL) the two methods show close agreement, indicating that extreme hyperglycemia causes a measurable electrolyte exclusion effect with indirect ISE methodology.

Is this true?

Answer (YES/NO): NO